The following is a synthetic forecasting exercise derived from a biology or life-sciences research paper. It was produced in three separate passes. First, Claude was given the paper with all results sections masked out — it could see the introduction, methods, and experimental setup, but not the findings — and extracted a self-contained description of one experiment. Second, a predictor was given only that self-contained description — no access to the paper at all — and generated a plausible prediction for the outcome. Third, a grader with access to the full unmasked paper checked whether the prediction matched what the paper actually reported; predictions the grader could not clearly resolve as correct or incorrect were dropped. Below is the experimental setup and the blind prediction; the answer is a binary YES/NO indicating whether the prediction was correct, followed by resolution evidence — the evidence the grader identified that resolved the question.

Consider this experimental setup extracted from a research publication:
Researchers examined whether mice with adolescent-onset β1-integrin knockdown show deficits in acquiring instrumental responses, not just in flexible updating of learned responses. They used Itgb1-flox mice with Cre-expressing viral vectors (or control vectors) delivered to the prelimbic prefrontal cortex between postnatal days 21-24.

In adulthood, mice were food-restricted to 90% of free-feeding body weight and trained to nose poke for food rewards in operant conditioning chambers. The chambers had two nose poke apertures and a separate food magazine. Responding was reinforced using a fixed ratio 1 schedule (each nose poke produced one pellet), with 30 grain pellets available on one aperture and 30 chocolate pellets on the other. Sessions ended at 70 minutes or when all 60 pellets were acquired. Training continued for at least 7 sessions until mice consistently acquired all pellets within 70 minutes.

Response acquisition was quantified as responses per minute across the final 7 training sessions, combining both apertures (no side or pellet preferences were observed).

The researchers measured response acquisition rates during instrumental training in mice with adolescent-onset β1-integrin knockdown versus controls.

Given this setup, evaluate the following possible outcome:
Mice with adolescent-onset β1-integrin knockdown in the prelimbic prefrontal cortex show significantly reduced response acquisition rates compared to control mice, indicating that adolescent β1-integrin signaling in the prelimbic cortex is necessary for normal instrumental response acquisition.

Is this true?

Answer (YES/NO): NO